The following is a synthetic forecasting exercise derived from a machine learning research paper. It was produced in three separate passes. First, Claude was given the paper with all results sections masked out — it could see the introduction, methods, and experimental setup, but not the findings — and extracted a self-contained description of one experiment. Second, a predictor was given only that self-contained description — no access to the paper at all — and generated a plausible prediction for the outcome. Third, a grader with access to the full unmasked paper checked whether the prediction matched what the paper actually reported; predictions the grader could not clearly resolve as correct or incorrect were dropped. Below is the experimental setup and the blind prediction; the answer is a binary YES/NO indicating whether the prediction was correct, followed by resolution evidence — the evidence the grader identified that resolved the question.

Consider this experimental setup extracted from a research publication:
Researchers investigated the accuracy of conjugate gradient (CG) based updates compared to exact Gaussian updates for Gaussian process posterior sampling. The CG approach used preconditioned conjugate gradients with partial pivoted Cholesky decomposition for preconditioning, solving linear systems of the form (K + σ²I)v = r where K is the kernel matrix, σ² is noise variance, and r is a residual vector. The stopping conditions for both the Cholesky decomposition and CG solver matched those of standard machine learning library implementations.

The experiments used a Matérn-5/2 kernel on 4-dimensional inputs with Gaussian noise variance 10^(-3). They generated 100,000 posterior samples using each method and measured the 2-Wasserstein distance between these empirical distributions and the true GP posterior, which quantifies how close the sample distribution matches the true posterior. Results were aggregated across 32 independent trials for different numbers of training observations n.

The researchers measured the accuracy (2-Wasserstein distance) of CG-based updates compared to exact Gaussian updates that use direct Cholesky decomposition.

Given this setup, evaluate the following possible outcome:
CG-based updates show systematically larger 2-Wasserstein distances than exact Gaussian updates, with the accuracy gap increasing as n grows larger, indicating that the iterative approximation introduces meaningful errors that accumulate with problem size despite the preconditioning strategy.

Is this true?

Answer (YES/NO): NO